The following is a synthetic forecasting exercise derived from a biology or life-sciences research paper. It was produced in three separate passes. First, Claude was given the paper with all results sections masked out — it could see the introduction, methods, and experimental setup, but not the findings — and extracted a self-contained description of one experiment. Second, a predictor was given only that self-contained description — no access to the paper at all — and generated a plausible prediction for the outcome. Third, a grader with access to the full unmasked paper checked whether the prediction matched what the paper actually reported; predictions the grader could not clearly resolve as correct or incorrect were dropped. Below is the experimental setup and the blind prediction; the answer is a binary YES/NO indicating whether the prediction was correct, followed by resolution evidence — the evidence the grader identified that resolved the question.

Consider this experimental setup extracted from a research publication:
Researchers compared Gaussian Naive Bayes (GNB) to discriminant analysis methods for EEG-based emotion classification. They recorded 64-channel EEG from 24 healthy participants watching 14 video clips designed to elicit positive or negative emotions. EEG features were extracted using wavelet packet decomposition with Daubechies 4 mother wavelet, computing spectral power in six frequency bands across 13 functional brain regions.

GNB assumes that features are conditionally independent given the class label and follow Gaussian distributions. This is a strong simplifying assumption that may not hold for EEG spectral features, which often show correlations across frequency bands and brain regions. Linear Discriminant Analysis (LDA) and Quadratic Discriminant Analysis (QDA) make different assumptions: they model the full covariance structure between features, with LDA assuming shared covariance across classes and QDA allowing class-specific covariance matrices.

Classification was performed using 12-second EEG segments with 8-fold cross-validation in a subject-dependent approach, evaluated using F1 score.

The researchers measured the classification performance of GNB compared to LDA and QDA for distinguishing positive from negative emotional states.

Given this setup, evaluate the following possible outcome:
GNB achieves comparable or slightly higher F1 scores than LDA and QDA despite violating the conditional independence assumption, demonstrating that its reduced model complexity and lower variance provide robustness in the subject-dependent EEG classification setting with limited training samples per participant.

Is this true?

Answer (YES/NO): NO